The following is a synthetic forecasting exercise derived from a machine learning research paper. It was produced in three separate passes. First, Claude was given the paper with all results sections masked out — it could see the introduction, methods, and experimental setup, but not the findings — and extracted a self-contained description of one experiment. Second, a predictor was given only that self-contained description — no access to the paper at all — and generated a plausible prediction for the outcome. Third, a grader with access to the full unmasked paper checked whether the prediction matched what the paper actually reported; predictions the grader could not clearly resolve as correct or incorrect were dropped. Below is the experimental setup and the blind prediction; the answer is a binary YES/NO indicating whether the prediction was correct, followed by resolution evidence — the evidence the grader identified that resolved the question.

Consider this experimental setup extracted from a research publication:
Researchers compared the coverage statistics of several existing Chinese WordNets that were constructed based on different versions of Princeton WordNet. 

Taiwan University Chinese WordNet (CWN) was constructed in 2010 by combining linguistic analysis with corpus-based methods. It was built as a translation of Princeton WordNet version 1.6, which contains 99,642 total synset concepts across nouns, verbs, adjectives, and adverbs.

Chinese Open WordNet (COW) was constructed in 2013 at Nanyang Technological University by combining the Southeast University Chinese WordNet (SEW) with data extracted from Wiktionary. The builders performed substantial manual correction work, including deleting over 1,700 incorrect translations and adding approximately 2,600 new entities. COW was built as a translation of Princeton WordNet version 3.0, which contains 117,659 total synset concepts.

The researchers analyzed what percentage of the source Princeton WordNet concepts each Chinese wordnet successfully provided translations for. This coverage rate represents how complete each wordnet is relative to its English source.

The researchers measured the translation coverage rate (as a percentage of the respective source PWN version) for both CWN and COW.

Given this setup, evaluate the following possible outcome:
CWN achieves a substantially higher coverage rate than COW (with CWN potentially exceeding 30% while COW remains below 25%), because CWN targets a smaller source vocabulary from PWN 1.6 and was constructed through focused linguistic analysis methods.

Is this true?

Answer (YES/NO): NO